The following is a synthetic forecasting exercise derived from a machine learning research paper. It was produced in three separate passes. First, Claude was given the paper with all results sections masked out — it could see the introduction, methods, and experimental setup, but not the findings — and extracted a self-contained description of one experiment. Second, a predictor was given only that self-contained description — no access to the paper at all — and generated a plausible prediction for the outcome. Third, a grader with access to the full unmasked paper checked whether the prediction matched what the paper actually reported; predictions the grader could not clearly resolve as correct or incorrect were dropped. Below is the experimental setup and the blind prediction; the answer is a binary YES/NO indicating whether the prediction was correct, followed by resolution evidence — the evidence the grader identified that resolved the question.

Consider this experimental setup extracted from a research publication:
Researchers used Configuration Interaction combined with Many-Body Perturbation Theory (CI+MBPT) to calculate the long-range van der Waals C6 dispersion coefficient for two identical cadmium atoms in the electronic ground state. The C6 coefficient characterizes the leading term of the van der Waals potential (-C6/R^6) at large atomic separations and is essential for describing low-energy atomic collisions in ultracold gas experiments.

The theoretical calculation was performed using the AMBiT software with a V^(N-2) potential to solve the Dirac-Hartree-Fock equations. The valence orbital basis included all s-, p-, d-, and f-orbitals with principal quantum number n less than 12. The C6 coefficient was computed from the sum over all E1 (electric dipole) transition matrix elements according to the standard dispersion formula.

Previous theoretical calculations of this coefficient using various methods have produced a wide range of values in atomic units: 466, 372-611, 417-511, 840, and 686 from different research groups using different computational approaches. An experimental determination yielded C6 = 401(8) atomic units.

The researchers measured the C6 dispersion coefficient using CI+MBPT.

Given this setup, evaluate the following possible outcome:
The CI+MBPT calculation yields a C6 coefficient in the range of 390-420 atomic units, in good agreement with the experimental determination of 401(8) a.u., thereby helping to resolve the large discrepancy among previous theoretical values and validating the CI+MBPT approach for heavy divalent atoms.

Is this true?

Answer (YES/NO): YES